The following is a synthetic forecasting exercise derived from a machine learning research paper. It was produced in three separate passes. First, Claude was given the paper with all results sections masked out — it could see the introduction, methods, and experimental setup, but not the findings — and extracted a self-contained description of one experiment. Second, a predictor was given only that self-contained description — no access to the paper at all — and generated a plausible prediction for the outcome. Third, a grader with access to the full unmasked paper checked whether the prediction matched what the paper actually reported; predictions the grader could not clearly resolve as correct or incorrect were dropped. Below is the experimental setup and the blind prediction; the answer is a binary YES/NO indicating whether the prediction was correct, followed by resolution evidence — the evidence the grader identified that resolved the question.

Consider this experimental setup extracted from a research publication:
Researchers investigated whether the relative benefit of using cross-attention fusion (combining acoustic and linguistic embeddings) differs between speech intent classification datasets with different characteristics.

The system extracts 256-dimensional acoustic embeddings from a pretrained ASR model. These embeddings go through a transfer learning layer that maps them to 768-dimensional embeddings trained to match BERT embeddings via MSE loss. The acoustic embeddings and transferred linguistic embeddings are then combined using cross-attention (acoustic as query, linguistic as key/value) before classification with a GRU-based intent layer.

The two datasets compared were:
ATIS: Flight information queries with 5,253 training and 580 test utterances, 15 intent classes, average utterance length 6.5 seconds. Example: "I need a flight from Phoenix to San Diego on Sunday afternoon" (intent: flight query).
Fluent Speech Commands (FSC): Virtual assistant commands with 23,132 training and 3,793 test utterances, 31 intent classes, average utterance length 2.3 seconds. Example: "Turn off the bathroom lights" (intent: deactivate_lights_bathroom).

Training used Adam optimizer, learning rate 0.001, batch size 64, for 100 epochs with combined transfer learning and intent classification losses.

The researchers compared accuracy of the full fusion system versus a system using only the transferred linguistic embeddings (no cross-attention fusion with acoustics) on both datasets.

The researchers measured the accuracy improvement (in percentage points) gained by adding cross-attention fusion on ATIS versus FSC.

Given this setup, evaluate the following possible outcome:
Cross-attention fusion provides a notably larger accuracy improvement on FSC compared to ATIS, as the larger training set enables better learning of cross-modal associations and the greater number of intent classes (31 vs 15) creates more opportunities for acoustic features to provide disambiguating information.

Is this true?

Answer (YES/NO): NO